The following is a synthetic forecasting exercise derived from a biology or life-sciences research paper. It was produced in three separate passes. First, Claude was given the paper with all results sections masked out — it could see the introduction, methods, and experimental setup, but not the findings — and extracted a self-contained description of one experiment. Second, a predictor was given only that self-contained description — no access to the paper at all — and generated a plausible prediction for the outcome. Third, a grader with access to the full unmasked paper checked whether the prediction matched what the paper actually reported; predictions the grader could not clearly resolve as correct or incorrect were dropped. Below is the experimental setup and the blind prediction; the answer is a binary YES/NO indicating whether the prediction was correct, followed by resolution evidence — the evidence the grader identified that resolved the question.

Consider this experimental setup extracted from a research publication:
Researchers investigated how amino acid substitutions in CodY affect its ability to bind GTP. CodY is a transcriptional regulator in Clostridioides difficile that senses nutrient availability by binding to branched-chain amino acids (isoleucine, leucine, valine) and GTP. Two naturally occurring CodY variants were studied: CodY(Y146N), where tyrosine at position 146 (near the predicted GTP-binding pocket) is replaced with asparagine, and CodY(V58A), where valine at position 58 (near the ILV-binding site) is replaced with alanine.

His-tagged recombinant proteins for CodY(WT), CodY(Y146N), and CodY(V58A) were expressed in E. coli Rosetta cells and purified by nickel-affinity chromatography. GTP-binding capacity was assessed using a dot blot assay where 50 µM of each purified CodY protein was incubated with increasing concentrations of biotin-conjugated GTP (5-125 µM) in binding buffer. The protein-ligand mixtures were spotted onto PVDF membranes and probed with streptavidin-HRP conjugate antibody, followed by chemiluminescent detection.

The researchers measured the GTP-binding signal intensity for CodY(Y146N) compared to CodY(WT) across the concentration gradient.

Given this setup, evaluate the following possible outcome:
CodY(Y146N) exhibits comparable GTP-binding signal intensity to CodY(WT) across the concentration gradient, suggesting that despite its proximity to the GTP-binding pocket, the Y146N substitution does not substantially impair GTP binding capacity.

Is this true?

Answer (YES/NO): NO